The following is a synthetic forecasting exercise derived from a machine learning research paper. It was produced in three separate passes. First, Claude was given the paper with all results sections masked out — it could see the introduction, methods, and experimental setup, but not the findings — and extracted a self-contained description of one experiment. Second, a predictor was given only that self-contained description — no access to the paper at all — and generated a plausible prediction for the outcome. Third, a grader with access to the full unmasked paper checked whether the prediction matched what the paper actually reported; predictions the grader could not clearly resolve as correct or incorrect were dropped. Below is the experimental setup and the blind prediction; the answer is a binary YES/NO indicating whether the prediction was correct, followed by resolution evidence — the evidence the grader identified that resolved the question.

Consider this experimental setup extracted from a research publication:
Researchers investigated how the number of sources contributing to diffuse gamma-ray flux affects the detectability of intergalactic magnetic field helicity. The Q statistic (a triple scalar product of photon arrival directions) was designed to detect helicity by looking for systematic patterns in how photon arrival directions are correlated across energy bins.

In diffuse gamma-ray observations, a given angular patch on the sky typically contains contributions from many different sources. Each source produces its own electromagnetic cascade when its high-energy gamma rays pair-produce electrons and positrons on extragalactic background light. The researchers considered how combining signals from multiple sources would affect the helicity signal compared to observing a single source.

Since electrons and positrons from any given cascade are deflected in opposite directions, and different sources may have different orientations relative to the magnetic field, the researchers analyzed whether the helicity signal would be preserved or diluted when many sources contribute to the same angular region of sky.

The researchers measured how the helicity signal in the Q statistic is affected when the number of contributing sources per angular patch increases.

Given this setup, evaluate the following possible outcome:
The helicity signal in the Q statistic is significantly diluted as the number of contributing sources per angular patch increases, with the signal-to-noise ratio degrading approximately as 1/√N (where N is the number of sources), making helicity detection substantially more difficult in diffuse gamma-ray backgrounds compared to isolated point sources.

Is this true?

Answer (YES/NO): NO